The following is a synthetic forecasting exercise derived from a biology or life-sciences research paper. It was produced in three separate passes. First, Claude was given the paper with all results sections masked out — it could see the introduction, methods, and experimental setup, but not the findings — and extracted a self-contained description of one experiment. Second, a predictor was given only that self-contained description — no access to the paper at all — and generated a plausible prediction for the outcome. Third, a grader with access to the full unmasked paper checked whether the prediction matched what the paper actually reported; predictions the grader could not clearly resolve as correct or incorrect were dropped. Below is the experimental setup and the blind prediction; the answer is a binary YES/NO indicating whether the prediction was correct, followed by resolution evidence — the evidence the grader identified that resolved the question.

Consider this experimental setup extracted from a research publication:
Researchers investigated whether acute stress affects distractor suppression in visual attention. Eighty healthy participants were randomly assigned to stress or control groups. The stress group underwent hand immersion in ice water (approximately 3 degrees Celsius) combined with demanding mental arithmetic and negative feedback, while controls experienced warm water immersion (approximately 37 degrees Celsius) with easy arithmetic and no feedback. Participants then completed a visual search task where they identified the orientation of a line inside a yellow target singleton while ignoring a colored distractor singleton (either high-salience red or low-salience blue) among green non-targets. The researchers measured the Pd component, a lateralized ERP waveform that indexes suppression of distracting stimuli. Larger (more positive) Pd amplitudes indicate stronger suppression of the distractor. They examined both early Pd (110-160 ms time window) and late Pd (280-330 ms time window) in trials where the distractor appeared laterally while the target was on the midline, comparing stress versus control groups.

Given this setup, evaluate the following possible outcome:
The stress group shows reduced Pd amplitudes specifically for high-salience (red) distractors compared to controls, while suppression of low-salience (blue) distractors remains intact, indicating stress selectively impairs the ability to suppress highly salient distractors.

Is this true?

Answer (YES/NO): NO